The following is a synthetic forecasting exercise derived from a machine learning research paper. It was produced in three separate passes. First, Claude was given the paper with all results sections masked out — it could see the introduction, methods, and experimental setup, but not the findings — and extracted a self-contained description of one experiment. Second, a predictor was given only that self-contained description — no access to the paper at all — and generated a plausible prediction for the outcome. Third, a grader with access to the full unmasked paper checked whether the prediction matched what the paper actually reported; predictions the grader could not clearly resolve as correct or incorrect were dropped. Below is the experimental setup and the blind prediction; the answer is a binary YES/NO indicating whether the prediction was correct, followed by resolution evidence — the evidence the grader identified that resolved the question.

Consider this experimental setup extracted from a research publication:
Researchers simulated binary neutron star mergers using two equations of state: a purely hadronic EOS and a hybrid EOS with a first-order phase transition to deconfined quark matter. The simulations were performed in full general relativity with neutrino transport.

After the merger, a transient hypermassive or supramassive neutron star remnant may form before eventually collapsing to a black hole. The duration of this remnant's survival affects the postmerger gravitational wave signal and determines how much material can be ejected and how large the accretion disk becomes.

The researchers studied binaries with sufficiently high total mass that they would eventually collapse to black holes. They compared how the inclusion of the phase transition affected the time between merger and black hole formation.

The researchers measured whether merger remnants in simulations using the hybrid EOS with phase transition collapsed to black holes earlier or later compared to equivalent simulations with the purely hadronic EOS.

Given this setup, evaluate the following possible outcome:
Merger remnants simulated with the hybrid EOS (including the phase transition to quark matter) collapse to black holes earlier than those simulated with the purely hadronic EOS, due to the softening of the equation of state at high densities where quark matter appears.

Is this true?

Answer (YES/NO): YES